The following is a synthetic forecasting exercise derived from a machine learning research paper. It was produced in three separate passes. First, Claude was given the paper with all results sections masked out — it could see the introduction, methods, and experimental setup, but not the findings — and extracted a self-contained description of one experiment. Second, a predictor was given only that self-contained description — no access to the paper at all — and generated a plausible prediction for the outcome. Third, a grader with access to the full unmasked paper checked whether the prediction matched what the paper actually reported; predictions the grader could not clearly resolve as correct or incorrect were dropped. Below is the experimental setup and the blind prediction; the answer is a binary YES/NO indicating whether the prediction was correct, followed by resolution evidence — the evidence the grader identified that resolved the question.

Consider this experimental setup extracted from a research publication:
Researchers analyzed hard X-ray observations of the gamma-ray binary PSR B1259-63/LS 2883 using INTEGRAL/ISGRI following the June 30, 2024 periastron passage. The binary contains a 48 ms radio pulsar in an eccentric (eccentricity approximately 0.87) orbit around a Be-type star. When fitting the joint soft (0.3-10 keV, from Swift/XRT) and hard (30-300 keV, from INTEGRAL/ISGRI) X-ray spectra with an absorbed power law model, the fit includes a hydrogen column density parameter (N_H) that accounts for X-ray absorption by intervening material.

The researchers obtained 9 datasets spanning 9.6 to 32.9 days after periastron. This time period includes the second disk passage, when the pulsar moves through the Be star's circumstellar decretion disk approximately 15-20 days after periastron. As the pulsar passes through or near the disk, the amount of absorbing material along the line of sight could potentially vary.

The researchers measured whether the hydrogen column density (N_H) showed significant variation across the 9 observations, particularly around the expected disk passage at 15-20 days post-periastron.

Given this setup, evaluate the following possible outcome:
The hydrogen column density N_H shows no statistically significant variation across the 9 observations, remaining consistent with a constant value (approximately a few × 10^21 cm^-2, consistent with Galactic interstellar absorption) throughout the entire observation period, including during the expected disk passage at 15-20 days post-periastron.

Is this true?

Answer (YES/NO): NO